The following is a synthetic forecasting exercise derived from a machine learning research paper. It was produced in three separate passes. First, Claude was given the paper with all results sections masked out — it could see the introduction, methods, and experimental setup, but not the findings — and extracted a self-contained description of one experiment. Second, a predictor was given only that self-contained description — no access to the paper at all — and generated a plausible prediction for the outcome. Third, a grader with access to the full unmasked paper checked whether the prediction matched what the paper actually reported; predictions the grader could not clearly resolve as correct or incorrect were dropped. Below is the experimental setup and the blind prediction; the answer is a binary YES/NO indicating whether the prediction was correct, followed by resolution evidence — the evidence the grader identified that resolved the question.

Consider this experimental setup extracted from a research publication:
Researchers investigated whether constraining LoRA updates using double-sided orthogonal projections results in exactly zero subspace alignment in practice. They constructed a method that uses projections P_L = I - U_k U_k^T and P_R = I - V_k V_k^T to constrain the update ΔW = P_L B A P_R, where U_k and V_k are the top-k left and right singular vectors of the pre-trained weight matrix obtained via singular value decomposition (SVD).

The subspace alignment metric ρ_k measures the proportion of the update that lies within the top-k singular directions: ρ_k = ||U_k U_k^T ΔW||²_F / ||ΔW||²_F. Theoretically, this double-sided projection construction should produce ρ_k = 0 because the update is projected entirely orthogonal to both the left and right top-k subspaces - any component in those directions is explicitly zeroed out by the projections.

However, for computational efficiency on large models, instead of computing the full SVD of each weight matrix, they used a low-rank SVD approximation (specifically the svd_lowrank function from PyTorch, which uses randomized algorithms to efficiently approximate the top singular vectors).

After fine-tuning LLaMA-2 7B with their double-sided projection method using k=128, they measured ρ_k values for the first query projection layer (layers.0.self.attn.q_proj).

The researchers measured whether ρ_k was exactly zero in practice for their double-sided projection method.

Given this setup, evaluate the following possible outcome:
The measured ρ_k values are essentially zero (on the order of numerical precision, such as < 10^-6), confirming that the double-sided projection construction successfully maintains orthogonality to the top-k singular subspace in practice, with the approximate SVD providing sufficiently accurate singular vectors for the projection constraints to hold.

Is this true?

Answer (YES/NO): NO